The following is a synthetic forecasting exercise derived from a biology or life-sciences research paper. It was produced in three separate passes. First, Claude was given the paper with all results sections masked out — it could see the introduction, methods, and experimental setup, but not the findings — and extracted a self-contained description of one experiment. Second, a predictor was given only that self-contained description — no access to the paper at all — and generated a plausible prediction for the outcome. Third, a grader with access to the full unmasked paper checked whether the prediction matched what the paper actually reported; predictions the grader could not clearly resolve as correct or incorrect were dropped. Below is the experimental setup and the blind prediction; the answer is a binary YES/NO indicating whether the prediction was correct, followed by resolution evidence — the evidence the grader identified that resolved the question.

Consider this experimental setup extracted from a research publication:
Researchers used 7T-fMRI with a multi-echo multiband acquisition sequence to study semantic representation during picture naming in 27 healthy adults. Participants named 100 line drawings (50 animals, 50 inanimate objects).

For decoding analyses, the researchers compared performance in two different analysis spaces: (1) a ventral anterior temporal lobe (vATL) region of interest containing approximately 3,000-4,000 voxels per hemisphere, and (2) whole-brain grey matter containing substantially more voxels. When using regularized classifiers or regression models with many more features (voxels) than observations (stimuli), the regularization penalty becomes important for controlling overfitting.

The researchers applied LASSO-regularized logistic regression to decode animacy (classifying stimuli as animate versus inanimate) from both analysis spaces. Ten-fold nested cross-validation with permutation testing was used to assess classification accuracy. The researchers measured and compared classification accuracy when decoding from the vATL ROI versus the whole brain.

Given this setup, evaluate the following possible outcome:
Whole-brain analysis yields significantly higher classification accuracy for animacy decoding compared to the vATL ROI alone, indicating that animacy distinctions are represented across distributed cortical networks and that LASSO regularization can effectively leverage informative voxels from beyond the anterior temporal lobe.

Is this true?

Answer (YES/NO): NO